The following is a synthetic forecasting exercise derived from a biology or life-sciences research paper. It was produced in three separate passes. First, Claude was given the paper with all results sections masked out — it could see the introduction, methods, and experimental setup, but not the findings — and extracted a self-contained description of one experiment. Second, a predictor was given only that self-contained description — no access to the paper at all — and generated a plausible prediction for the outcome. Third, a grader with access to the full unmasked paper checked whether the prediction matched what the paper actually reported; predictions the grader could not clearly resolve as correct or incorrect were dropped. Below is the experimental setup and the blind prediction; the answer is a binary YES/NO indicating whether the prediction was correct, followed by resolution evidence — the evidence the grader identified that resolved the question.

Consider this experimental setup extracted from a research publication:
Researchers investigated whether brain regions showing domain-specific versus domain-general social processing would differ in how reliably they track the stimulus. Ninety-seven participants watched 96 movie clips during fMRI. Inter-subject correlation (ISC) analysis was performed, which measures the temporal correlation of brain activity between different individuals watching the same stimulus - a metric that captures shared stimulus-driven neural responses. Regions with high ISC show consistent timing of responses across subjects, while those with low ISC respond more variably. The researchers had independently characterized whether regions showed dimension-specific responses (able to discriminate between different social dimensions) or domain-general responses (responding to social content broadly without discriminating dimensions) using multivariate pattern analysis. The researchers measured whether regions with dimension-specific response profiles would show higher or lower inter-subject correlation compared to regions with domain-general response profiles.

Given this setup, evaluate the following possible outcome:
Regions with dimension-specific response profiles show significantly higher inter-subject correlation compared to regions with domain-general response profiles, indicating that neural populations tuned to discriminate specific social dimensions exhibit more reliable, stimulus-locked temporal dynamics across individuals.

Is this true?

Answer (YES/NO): YES